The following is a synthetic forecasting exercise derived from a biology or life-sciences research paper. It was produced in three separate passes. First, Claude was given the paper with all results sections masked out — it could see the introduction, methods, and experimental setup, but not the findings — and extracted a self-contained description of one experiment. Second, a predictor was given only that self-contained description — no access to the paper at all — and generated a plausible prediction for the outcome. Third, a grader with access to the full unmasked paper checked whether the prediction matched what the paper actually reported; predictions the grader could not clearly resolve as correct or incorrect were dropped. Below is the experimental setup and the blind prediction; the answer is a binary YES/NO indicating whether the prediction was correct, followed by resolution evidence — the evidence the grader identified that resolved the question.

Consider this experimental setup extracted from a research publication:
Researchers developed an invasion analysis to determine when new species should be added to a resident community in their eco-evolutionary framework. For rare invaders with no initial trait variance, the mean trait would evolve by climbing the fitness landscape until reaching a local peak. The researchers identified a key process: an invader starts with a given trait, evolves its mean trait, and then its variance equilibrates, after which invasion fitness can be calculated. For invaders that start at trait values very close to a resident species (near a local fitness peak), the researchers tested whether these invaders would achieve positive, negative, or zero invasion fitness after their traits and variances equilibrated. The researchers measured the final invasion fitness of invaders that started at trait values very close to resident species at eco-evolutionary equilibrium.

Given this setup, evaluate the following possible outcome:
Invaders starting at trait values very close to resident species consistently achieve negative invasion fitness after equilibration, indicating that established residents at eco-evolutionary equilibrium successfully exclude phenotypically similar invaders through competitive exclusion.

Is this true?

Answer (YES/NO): NO